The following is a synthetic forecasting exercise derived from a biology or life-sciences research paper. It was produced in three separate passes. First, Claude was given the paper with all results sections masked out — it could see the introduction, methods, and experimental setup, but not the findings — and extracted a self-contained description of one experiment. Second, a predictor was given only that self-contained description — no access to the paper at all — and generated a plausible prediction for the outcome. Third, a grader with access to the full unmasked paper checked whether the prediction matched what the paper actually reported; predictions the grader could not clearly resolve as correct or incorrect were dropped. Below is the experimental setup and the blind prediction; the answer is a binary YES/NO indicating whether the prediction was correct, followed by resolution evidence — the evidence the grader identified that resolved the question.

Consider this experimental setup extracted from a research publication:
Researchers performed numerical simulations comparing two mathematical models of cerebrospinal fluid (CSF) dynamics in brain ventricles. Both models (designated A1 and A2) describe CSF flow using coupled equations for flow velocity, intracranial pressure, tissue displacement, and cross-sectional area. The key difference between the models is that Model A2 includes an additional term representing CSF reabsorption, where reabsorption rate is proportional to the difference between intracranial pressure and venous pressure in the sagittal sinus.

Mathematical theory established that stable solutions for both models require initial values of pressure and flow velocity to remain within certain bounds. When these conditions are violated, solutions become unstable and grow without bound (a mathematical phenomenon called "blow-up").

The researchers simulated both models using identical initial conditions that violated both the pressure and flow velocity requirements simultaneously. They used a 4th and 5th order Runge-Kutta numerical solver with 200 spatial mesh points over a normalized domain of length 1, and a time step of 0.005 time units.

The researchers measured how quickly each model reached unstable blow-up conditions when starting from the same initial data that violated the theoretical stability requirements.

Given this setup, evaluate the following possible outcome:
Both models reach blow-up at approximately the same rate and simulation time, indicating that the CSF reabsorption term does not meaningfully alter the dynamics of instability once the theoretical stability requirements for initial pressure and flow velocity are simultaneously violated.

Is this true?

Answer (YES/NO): NO